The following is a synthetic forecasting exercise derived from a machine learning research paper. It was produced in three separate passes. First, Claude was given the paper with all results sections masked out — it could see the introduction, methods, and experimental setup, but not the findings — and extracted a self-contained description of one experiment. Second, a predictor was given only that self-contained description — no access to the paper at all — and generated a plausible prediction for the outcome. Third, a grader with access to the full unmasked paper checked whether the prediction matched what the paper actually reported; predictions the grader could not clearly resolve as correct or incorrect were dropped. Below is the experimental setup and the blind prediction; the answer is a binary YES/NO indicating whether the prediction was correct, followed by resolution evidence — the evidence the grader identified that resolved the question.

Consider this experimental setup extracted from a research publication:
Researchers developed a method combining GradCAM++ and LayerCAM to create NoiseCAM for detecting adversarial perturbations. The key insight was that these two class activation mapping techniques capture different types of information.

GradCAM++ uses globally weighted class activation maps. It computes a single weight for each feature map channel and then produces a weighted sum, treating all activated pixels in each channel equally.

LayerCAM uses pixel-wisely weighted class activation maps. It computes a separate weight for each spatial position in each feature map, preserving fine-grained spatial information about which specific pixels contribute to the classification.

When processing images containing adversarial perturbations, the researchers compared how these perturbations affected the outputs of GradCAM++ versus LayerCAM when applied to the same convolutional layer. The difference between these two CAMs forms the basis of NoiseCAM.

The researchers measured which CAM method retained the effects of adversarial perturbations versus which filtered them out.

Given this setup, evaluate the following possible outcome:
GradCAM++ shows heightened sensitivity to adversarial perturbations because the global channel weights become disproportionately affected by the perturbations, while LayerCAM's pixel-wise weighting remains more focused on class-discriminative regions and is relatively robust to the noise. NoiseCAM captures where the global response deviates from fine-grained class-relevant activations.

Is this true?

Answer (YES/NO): YES